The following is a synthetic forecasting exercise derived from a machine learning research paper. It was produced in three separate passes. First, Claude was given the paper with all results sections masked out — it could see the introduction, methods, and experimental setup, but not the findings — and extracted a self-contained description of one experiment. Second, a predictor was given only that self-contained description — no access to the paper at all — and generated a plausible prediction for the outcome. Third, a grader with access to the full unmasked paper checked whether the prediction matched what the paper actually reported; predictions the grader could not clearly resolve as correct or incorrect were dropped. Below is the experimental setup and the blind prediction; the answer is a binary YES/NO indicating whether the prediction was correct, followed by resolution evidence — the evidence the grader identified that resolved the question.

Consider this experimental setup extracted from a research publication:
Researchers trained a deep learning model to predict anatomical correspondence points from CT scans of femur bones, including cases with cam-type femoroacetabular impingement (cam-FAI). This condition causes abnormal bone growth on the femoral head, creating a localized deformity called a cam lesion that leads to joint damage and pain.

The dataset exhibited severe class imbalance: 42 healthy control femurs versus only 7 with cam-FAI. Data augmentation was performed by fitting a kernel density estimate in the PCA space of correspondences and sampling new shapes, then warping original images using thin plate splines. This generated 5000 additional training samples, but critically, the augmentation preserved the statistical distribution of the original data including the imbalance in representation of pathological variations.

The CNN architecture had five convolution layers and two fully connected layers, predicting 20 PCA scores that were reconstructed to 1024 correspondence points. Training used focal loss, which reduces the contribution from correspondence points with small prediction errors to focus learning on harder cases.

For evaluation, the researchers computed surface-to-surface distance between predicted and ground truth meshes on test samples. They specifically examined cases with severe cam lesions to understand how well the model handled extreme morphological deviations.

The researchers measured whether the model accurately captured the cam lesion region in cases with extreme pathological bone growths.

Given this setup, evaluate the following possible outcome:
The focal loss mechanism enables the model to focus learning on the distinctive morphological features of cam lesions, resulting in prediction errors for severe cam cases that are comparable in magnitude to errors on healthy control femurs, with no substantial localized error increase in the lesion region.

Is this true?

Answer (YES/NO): NO